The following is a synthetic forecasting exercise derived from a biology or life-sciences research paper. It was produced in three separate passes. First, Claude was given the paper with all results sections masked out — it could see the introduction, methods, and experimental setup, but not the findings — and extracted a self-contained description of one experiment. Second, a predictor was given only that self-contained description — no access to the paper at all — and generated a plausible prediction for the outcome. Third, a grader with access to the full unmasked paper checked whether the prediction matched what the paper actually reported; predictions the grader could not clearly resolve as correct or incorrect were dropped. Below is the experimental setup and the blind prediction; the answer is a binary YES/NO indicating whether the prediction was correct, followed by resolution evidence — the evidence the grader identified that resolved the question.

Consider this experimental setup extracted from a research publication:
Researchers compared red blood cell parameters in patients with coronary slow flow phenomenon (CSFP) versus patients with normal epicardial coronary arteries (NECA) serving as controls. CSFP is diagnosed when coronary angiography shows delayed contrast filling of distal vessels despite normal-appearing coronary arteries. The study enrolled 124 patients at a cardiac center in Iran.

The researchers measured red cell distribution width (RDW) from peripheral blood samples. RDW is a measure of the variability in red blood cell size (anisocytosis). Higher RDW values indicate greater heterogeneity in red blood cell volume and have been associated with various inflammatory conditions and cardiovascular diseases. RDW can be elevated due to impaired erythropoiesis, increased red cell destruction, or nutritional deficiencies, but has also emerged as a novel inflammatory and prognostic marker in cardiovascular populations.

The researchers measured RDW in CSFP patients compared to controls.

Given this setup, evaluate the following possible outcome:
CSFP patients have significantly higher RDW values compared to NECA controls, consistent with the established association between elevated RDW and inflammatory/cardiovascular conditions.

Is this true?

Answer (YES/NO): YES